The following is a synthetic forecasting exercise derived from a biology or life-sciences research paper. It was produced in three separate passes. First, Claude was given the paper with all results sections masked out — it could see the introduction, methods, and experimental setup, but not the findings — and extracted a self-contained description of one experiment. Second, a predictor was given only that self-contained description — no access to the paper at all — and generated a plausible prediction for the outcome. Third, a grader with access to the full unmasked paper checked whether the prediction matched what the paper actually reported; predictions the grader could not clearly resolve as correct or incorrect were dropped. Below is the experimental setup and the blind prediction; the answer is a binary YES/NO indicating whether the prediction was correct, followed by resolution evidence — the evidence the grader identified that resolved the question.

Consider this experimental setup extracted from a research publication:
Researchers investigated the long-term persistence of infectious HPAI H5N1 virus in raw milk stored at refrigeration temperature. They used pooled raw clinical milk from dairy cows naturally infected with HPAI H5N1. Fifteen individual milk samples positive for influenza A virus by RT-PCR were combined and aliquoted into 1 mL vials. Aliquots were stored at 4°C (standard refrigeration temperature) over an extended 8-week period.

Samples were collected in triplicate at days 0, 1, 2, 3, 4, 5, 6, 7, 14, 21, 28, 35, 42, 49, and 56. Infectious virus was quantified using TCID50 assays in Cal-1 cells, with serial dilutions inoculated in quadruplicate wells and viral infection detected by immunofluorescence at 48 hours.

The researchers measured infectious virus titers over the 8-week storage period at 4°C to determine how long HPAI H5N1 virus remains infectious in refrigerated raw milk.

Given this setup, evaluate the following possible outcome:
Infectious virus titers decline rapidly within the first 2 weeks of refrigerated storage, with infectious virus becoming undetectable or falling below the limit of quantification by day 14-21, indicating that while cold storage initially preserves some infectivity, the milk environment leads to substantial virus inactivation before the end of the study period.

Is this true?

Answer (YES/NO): NO